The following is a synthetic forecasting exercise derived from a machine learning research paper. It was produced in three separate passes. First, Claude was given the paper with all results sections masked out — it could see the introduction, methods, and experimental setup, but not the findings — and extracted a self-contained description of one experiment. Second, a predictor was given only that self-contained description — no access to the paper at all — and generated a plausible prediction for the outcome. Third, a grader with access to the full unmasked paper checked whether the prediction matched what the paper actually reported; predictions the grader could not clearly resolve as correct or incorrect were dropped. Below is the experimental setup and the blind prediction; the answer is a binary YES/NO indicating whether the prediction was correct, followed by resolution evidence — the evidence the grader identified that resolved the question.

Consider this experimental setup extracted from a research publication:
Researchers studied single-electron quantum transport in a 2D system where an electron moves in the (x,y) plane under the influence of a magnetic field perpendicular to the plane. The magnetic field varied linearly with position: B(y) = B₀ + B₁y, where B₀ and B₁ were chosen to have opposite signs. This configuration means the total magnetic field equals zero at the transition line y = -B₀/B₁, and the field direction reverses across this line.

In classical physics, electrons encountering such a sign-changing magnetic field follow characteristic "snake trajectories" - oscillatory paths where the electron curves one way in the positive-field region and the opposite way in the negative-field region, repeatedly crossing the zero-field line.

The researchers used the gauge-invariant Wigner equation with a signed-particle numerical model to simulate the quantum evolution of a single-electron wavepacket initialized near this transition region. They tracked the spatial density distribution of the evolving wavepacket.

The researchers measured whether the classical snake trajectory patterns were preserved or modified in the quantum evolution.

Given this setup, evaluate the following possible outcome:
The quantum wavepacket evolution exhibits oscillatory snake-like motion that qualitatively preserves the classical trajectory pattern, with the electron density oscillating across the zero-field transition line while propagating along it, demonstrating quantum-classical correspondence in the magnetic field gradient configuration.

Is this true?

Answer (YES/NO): YES